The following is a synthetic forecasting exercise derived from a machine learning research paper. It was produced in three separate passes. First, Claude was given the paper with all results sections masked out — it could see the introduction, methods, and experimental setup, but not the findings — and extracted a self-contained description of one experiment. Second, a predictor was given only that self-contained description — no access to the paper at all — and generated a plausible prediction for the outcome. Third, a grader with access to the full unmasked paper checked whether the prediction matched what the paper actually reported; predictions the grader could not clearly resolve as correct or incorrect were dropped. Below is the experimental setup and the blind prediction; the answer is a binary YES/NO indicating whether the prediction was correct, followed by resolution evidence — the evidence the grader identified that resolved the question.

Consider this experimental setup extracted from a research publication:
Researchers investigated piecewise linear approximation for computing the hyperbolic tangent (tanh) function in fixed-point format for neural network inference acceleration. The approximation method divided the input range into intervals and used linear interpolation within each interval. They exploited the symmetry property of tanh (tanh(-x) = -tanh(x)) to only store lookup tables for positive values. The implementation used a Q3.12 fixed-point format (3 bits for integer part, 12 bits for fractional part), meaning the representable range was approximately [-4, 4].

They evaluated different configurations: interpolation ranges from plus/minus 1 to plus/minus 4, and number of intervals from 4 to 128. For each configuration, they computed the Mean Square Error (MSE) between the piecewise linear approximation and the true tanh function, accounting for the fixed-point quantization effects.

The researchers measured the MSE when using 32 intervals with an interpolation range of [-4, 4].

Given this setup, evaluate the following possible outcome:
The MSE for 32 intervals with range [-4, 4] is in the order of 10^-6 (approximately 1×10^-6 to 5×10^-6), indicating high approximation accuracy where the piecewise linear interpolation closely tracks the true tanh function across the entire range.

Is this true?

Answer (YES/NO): NO